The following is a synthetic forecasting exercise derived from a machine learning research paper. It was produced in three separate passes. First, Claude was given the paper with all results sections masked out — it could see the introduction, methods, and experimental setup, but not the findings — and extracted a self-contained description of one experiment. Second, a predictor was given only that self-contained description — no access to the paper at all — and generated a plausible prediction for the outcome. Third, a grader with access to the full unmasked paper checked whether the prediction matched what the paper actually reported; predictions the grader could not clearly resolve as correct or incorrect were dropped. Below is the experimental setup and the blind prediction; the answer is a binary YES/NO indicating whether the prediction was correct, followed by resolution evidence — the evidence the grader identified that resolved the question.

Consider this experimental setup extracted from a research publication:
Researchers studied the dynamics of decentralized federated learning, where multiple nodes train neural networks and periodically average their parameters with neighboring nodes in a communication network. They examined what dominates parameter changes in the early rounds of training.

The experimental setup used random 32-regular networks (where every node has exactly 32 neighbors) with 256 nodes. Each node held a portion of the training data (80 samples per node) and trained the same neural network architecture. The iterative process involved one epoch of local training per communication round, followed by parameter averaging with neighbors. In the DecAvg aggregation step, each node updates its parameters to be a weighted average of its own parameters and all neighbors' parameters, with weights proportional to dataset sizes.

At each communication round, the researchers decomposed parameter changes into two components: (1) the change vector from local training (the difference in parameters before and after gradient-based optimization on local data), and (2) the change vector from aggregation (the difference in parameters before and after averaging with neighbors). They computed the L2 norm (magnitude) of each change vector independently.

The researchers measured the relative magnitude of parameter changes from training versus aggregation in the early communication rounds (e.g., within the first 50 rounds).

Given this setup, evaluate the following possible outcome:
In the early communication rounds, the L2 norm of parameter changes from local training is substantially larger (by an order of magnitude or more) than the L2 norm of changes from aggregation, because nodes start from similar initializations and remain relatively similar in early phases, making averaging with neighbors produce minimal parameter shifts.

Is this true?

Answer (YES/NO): NO